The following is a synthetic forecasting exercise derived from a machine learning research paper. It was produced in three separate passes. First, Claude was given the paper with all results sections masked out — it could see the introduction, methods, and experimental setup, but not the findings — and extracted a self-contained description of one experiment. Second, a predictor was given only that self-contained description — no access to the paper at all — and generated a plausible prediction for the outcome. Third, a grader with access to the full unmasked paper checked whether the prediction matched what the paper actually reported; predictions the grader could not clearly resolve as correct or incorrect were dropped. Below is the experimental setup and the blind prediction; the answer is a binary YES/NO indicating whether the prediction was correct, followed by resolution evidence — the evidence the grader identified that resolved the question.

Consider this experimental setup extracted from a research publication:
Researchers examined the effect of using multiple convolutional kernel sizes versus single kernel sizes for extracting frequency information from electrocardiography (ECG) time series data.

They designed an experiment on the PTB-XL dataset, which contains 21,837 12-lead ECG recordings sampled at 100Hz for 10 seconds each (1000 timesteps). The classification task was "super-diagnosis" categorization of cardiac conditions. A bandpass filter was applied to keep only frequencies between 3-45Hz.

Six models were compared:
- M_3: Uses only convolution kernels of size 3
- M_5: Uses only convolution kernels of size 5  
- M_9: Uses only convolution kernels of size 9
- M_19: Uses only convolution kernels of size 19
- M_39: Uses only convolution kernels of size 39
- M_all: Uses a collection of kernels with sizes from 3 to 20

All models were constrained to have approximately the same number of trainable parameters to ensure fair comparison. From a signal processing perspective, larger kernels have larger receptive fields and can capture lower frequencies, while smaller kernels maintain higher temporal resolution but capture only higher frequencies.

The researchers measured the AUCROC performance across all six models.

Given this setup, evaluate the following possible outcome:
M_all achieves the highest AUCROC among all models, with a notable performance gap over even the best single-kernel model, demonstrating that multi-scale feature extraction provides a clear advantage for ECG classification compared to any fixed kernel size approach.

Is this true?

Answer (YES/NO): NO